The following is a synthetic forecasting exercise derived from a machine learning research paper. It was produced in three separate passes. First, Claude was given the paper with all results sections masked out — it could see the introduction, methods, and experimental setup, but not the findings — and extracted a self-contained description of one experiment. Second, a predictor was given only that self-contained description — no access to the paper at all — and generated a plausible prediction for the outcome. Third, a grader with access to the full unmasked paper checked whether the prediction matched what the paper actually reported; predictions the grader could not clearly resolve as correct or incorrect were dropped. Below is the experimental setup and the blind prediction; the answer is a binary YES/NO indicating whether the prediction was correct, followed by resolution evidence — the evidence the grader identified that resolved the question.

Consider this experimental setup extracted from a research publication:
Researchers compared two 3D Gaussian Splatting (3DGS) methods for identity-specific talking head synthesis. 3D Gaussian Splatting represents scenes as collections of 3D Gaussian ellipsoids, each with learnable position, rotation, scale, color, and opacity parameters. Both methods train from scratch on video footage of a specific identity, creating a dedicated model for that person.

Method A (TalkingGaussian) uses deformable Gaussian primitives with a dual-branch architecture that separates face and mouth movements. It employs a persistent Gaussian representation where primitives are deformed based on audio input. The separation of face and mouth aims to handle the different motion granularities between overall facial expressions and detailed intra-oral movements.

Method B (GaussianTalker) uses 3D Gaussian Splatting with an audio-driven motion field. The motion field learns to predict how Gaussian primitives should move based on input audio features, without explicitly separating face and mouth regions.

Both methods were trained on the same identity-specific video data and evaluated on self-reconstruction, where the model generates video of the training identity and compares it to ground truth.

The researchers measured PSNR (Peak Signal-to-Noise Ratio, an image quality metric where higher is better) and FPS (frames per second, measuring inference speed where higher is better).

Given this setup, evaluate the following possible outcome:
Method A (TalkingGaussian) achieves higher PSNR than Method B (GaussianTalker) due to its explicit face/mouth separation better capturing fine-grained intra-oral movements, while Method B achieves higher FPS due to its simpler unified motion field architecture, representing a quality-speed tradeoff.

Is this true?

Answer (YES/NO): NO